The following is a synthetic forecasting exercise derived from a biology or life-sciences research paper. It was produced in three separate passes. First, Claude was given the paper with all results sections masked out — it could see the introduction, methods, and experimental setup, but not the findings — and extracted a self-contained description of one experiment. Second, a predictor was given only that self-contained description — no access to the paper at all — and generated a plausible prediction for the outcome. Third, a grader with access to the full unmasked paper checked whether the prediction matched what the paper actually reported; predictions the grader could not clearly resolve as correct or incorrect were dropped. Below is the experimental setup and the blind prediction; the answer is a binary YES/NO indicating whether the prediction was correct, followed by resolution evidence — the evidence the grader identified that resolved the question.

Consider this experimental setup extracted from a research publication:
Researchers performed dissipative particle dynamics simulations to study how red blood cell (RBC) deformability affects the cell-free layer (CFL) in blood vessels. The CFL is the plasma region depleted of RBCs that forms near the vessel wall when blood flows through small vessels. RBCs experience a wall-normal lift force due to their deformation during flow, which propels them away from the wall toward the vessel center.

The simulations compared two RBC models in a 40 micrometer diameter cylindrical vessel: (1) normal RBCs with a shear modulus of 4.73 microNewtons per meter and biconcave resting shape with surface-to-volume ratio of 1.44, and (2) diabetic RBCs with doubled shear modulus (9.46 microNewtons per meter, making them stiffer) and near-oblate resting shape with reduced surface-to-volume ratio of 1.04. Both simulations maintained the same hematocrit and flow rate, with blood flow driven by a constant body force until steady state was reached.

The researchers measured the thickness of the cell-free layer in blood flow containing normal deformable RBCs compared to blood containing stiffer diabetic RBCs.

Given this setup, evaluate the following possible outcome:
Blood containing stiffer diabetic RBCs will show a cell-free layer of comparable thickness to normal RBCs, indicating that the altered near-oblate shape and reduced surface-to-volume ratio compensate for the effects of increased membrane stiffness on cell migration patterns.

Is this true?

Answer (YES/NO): NO